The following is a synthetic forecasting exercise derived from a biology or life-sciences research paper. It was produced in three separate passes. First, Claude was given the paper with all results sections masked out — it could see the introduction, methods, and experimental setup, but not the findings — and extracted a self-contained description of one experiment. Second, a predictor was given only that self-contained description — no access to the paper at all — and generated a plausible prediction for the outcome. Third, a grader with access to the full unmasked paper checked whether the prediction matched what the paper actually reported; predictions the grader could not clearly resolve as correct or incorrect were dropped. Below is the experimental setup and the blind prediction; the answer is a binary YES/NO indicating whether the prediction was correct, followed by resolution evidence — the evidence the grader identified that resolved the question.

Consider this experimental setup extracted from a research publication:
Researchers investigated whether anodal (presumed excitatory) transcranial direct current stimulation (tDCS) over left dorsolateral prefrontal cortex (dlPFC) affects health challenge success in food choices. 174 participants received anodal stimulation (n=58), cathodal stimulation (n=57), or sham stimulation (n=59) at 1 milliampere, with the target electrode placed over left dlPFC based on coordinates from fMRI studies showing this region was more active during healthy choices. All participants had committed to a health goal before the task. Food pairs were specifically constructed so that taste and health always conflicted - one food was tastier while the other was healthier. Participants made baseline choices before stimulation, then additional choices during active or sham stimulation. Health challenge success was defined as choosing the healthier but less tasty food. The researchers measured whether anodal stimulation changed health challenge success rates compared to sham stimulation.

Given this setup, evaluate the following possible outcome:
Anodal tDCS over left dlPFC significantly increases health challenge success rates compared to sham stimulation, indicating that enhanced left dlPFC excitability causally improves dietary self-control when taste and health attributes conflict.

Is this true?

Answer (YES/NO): NO